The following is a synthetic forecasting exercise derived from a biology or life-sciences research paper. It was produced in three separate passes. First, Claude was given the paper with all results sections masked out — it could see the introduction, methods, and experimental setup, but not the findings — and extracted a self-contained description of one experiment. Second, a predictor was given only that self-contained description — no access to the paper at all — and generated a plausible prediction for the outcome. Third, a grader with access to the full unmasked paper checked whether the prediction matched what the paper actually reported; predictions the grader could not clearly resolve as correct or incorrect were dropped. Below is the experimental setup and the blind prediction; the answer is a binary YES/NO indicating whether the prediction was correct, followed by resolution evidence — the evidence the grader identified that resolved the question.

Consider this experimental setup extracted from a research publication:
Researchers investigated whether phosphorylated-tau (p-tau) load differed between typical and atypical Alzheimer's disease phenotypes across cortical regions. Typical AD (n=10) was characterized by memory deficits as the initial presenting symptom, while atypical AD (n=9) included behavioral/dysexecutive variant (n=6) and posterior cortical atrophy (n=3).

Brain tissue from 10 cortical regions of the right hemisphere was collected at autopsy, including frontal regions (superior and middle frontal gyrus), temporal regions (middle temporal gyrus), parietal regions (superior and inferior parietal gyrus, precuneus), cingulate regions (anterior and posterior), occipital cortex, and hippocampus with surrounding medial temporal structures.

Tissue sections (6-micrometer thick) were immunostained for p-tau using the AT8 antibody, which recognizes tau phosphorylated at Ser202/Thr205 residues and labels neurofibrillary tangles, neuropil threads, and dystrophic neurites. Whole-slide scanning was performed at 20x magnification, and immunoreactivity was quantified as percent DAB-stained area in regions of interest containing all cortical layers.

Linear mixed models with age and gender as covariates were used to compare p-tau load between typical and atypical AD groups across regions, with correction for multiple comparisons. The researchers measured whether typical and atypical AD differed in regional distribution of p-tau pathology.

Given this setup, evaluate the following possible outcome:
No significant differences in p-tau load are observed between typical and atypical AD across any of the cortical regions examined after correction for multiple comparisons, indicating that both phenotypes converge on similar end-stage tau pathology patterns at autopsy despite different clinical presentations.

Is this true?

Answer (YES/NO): YES